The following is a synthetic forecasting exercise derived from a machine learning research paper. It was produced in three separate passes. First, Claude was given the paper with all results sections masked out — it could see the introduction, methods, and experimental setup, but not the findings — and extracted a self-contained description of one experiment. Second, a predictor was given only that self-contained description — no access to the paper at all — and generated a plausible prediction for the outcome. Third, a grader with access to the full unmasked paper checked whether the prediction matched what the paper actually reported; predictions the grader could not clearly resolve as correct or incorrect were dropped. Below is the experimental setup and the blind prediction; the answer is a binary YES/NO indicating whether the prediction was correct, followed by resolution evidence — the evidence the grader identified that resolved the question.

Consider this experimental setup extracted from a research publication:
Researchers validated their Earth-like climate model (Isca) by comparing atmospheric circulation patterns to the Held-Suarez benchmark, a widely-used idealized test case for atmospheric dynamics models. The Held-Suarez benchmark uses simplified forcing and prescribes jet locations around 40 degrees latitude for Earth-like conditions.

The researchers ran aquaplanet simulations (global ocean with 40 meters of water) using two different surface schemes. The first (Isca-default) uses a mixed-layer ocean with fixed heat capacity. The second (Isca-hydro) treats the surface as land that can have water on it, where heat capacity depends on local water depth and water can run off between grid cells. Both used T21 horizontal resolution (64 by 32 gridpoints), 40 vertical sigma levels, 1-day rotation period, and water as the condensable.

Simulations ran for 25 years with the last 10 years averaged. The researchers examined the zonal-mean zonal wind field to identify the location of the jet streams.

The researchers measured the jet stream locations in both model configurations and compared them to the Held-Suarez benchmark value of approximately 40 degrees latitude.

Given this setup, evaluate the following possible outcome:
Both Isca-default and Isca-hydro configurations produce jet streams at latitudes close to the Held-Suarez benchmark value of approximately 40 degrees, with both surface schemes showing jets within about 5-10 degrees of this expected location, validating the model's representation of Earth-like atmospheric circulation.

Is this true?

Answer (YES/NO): NO